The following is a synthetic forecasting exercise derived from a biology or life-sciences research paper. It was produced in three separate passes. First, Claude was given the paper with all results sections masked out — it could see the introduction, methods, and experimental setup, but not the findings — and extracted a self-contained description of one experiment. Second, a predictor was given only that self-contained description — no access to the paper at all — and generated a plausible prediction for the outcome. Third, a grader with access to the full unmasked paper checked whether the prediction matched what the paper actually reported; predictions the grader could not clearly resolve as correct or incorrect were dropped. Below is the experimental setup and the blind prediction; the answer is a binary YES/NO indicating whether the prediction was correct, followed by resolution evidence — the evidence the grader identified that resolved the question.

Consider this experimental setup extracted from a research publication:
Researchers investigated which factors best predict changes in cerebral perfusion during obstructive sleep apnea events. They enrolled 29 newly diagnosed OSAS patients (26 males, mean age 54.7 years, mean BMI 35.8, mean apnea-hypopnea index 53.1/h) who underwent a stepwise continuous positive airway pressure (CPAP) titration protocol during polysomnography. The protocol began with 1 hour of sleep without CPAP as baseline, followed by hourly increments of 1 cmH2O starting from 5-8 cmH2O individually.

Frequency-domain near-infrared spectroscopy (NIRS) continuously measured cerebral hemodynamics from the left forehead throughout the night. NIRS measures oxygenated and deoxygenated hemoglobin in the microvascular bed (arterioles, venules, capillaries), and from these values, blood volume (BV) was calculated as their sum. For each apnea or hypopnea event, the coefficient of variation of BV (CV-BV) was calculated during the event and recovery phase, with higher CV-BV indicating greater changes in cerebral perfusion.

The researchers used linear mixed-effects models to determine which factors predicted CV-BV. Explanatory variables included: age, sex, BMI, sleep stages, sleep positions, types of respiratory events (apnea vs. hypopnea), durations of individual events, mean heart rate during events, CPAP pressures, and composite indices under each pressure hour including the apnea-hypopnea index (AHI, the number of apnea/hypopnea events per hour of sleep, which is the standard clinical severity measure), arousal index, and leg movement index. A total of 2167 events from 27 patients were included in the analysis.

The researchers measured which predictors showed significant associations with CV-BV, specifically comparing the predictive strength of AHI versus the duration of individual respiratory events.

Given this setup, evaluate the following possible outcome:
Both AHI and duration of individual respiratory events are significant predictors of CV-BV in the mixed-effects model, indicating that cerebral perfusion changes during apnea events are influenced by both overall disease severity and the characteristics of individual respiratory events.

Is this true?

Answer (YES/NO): NO